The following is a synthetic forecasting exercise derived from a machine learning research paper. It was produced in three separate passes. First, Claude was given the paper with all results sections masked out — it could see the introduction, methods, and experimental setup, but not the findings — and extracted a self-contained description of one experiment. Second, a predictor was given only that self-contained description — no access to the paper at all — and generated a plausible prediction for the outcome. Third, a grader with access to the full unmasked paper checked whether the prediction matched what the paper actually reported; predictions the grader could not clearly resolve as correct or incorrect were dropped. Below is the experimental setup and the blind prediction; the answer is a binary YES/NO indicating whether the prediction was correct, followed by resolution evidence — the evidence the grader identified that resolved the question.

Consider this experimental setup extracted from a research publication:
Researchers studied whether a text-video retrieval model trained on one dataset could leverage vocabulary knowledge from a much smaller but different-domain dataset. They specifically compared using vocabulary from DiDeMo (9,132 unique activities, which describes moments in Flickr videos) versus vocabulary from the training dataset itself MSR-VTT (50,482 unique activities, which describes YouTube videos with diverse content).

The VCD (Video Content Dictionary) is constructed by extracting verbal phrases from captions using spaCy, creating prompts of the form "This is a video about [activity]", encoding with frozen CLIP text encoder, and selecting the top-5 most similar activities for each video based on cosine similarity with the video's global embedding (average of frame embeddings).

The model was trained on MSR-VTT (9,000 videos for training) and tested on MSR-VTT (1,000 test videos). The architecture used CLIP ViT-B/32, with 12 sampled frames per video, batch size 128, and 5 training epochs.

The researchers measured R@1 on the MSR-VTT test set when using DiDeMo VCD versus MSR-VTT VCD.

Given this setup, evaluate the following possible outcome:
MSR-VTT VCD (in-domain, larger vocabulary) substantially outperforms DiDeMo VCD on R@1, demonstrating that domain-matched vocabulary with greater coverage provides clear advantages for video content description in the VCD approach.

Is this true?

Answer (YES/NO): NO